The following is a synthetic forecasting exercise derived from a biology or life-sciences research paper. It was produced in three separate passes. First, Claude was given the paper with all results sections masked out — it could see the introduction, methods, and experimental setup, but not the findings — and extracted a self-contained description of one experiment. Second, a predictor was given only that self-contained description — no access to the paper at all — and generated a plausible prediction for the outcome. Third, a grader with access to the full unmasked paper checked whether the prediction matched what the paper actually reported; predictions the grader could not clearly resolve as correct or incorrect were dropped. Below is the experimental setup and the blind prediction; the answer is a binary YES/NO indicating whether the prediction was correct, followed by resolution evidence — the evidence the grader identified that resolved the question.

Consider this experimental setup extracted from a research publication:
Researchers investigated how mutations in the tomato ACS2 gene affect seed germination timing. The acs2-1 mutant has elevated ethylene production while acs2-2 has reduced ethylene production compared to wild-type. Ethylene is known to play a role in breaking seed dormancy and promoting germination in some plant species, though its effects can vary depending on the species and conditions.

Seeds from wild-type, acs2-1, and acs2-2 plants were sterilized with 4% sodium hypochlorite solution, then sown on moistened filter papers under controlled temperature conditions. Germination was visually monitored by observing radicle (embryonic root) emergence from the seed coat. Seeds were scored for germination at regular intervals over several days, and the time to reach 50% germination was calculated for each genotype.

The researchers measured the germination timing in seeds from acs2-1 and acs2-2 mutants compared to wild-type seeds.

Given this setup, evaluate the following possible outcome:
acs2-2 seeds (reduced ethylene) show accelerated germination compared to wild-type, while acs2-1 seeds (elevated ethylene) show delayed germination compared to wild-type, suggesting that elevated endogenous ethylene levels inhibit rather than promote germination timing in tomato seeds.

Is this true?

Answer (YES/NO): NO